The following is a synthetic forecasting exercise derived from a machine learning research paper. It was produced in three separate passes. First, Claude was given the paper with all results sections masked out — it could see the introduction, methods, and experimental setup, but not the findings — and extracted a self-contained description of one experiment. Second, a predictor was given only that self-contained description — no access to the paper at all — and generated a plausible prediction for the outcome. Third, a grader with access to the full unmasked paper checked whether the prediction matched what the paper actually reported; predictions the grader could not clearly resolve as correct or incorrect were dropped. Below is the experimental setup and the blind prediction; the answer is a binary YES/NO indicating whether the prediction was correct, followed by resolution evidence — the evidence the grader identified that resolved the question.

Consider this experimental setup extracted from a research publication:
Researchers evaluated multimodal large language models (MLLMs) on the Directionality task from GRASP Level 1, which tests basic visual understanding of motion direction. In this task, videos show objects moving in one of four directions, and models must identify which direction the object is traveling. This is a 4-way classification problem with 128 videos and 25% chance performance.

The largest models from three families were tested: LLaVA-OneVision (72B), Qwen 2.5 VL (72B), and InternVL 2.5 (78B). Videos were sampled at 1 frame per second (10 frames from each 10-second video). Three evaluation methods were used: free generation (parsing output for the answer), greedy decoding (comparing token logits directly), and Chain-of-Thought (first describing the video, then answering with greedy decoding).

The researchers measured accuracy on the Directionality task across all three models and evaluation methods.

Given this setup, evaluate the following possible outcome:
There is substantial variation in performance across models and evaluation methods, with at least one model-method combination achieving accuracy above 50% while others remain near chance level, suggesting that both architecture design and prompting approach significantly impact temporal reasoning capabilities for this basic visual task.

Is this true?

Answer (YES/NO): YES